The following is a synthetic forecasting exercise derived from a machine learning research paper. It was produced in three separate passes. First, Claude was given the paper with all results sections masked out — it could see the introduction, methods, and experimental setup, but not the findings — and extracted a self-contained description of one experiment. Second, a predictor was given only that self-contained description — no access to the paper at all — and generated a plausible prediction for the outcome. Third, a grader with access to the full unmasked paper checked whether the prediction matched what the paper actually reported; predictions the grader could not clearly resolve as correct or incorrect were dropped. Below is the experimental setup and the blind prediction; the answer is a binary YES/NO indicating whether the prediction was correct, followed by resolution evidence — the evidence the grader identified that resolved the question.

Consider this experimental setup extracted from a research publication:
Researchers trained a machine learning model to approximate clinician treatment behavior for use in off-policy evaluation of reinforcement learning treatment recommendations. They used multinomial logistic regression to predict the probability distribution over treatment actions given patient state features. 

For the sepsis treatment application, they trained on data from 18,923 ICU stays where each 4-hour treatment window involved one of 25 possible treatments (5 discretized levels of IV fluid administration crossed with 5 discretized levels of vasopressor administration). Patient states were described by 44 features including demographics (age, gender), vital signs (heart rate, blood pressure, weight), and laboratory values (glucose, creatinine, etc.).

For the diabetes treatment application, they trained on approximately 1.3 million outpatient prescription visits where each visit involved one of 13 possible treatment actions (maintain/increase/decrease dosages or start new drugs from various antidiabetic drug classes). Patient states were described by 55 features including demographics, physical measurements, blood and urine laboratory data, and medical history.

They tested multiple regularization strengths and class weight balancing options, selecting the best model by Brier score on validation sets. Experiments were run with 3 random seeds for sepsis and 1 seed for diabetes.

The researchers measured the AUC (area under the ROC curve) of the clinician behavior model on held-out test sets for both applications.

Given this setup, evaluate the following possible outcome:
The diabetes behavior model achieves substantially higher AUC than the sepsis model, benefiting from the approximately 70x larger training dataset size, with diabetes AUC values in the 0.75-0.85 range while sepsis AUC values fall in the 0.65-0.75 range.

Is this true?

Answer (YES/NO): NO